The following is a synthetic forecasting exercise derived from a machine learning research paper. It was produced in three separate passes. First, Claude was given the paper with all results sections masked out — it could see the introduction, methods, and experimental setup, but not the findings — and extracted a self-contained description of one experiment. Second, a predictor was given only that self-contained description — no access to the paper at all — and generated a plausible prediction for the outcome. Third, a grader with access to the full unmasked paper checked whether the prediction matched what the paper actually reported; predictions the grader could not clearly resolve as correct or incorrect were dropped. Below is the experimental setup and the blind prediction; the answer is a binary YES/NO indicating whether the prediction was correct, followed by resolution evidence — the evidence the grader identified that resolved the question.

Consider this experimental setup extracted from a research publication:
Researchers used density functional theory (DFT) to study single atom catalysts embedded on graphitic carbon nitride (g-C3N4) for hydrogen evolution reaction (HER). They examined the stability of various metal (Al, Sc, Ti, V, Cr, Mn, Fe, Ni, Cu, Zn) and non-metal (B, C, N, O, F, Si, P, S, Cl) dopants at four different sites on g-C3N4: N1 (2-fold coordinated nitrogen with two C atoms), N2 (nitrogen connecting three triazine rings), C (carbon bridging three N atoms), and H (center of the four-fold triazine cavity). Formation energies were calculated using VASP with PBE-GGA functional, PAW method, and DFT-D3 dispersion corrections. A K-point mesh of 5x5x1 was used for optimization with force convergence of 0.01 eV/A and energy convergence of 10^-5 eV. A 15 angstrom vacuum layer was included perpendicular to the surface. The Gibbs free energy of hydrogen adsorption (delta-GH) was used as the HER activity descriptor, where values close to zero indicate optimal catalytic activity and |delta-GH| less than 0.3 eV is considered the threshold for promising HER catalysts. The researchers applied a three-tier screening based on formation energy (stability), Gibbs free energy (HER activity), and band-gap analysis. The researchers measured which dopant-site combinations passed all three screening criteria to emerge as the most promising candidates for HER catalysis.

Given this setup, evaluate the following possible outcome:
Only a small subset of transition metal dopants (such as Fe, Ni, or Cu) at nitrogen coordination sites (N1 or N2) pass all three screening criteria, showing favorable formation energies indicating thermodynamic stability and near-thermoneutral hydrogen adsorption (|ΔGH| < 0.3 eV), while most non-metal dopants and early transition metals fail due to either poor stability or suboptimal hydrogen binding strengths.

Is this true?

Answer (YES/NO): NO